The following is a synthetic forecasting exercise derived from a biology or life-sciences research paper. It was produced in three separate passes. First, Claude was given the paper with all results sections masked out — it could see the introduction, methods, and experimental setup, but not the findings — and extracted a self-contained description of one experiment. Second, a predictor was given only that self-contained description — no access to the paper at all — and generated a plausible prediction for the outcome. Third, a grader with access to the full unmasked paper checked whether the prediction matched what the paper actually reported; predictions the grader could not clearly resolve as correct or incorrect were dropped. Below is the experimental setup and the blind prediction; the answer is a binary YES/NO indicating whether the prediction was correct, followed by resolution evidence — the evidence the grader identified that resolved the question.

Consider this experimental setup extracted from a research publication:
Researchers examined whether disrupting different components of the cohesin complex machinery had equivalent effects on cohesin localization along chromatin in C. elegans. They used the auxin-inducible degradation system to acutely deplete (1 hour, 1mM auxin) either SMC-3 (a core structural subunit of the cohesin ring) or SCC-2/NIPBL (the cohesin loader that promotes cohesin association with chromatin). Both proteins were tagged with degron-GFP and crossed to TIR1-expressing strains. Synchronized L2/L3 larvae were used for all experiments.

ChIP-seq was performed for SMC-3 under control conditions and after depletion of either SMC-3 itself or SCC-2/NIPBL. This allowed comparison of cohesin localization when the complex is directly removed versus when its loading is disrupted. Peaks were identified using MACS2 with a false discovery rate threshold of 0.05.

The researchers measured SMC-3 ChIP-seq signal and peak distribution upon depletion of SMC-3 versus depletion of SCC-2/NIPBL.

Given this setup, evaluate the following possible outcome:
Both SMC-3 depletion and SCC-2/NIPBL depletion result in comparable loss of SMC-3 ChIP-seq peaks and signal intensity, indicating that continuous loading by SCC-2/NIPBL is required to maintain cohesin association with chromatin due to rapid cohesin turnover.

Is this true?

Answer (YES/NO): NO